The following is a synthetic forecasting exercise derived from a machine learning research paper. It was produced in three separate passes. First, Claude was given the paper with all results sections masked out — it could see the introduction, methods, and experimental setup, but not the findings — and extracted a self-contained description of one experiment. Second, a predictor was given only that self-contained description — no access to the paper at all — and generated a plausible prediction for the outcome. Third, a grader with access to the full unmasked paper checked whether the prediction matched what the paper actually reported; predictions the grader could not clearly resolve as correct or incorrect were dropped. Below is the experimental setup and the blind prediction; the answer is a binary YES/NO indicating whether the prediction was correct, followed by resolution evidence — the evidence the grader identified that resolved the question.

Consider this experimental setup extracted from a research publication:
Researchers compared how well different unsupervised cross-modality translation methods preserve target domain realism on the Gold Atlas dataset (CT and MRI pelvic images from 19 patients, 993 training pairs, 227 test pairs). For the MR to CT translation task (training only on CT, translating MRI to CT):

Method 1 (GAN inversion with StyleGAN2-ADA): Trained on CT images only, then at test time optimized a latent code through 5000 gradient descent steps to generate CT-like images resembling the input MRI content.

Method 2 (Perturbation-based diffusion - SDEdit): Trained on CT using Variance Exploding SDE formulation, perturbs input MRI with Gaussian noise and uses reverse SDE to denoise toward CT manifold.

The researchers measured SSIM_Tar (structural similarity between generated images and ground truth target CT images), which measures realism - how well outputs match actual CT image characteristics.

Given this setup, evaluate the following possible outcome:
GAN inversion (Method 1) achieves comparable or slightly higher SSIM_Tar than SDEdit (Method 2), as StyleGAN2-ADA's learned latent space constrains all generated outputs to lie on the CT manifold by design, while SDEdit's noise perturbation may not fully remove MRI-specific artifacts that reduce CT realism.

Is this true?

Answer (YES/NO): NO